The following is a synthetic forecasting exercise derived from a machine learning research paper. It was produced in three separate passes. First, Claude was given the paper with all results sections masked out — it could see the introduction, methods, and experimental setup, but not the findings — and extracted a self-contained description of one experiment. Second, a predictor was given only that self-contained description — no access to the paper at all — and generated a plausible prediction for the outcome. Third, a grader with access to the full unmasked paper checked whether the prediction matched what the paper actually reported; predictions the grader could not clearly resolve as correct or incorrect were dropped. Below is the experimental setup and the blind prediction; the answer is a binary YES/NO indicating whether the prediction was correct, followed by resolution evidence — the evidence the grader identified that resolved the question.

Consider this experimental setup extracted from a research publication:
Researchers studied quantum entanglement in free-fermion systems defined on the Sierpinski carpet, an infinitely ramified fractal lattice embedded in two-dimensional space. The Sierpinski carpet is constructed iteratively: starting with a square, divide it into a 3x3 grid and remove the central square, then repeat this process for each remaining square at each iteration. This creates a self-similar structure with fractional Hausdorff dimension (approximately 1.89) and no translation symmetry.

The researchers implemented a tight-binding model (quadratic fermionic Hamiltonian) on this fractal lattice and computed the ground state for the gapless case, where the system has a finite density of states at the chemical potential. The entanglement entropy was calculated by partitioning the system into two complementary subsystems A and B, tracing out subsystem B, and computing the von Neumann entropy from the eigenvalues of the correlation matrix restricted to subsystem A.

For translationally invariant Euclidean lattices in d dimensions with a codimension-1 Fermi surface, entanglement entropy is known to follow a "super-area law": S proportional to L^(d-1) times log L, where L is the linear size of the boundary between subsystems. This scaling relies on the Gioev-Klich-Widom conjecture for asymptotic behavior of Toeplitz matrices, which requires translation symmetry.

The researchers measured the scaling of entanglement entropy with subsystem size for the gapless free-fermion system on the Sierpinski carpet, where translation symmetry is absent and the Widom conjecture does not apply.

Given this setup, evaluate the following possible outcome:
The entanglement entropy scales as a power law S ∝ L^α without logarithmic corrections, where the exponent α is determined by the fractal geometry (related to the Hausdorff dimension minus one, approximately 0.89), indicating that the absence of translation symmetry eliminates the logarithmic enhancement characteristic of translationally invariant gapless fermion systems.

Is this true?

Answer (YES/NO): NO